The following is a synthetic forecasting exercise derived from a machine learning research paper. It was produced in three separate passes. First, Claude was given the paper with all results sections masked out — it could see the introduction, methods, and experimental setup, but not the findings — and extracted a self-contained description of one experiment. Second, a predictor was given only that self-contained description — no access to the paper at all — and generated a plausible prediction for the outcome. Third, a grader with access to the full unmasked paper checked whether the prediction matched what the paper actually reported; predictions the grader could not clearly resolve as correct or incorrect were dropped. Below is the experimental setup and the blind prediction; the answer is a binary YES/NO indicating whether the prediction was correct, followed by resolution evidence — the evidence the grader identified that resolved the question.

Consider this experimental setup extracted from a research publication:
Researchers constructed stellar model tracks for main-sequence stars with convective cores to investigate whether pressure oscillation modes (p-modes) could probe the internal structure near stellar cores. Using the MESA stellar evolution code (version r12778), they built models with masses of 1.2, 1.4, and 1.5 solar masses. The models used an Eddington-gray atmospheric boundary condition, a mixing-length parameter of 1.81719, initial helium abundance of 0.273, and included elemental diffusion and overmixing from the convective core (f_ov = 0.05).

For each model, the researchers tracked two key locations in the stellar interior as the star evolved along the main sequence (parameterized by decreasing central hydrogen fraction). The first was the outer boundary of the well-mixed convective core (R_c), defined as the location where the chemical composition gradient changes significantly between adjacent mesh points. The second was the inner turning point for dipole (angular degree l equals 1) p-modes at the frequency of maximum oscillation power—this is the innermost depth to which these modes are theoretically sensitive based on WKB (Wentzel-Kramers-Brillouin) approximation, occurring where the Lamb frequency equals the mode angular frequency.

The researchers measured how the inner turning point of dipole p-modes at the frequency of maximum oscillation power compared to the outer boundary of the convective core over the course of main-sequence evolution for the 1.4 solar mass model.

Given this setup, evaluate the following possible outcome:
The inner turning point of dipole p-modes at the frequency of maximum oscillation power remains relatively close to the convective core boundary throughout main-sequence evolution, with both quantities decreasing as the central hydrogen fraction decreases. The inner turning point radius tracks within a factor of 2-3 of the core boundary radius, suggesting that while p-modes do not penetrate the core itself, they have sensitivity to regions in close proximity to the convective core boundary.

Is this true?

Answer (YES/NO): NO